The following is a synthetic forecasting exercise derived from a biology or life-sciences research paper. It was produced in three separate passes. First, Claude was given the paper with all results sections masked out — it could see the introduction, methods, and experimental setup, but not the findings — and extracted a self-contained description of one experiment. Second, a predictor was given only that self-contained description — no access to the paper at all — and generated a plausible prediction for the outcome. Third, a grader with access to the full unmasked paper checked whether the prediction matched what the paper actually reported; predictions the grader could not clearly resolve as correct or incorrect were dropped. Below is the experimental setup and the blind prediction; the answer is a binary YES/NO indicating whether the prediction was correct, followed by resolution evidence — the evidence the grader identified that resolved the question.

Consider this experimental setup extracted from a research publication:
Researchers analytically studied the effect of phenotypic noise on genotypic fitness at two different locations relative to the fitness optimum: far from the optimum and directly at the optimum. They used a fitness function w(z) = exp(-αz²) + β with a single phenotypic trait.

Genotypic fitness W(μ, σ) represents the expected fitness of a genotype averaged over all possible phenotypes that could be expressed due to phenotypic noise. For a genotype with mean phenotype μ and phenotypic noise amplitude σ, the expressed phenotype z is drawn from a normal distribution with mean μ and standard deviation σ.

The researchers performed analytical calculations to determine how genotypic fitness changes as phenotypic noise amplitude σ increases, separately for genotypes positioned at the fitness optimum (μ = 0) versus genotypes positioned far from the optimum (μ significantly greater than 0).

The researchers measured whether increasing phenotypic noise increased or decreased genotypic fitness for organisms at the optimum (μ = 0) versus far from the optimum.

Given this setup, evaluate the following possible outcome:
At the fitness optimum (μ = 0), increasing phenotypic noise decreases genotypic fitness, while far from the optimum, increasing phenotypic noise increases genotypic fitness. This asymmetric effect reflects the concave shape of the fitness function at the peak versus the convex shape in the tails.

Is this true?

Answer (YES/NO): YES